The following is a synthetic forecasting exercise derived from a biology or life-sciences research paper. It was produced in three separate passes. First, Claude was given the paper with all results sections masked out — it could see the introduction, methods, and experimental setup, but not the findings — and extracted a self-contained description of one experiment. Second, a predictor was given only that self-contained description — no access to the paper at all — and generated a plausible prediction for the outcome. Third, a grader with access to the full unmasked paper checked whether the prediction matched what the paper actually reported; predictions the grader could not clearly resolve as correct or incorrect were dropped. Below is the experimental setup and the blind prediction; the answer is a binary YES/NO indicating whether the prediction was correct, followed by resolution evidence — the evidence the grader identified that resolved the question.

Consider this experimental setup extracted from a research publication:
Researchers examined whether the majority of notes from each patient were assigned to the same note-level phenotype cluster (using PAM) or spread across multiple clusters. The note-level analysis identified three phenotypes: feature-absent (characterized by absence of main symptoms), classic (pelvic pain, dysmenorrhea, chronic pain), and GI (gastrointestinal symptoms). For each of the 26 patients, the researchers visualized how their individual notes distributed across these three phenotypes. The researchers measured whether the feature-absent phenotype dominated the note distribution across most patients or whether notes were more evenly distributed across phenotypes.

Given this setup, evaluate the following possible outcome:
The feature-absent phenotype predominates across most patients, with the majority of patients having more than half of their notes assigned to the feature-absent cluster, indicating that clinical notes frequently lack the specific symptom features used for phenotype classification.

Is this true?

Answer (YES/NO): YES